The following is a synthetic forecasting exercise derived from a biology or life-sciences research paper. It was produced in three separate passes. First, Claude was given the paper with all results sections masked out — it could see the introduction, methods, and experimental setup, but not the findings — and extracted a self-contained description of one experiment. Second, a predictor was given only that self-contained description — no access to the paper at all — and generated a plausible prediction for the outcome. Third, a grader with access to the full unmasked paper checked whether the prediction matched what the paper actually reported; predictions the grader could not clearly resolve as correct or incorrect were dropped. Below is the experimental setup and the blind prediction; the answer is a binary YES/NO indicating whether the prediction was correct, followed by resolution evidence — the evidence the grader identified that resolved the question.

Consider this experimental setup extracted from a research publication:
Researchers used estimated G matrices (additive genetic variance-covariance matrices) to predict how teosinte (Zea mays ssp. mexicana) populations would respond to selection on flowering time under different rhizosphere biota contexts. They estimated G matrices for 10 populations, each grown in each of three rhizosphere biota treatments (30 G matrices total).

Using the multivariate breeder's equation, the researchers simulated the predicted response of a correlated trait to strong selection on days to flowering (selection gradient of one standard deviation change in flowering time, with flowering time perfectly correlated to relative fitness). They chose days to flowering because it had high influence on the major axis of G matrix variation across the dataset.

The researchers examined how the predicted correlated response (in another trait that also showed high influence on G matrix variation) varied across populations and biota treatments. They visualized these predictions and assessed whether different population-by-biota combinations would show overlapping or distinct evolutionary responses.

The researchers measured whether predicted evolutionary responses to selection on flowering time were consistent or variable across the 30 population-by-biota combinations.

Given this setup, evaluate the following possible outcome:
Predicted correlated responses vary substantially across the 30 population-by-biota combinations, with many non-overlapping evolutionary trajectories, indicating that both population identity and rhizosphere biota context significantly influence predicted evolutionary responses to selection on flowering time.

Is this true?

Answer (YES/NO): NO